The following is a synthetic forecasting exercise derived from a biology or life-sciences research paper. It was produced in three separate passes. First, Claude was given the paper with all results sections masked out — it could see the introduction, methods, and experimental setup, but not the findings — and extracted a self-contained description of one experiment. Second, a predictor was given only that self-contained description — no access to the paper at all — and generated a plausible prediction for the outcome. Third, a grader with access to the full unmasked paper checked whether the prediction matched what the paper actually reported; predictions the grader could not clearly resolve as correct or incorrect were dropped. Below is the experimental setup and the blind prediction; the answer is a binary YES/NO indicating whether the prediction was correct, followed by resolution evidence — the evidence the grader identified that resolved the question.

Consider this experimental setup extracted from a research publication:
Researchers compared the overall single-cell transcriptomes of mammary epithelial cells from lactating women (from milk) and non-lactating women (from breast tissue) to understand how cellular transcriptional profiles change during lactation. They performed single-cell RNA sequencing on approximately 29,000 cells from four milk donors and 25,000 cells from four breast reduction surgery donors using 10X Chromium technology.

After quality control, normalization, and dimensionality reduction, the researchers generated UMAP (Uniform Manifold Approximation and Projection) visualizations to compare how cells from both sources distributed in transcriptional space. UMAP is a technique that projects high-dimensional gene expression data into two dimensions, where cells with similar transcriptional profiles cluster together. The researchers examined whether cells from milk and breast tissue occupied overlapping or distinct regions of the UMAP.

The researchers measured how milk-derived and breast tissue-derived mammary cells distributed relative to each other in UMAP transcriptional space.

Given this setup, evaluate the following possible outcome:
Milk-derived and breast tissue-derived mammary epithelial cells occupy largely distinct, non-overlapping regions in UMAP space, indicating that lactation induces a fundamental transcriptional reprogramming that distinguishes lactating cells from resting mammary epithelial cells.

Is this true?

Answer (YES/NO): YES